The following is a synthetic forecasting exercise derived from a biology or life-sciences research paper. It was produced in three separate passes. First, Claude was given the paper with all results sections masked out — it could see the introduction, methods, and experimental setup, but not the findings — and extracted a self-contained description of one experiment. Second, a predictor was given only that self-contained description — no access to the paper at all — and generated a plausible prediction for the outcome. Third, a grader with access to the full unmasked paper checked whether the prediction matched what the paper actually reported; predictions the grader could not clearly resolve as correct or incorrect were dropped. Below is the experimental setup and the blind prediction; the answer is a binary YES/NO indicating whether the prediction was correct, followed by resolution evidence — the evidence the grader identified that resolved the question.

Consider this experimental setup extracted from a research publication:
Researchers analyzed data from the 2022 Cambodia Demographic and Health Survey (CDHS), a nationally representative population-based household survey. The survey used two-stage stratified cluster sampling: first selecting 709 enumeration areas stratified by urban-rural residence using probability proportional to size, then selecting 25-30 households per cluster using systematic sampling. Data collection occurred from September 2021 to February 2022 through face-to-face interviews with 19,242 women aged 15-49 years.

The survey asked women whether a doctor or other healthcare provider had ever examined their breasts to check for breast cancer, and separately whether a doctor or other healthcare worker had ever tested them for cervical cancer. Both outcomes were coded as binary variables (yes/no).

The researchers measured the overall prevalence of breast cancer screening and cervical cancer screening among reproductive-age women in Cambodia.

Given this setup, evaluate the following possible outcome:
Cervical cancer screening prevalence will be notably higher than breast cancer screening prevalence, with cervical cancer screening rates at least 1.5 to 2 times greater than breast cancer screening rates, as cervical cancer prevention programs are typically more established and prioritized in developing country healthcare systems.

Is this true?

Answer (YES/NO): NO